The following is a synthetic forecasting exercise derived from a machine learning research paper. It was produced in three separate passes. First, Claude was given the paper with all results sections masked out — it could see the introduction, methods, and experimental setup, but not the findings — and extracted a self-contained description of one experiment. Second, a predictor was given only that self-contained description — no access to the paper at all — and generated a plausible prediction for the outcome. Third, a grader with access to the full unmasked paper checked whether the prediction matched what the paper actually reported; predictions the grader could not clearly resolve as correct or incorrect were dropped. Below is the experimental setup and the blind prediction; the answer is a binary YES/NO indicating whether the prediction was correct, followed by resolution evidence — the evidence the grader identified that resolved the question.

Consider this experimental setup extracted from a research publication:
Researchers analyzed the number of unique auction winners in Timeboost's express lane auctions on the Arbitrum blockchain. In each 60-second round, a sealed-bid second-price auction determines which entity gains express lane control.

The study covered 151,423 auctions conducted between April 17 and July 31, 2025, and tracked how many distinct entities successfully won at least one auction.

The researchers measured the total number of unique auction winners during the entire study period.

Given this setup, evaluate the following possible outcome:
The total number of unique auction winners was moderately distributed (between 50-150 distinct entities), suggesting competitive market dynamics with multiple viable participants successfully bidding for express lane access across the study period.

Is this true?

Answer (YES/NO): NO